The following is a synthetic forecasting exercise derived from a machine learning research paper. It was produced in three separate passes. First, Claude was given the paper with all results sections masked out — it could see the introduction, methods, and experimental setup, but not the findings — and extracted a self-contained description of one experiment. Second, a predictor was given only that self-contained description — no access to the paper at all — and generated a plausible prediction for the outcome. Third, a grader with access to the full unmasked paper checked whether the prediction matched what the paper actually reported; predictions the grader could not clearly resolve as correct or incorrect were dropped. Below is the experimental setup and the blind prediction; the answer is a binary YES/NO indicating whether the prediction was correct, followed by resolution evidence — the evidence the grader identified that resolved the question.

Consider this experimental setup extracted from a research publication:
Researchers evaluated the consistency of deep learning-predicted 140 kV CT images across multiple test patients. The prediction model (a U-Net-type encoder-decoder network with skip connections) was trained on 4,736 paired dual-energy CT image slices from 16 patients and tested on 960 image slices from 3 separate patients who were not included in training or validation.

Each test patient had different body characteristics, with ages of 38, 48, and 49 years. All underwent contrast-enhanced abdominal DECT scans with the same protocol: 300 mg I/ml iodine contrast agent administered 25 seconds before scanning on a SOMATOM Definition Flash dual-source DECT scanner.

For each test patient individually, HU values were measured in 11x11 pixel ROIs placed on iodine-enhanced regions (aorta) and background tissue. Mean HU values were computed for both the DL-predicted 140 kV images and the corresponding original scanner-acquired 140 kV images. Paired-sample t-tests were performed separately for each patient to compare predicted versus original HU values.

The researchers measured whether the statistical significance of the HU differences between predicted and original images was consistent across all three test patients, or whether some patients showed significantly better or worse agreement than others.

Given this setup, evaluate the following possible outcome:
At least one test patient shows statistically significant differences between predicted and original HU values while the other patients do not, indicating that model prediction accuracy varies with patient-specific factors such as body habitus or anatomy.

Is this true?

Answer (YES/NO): NO